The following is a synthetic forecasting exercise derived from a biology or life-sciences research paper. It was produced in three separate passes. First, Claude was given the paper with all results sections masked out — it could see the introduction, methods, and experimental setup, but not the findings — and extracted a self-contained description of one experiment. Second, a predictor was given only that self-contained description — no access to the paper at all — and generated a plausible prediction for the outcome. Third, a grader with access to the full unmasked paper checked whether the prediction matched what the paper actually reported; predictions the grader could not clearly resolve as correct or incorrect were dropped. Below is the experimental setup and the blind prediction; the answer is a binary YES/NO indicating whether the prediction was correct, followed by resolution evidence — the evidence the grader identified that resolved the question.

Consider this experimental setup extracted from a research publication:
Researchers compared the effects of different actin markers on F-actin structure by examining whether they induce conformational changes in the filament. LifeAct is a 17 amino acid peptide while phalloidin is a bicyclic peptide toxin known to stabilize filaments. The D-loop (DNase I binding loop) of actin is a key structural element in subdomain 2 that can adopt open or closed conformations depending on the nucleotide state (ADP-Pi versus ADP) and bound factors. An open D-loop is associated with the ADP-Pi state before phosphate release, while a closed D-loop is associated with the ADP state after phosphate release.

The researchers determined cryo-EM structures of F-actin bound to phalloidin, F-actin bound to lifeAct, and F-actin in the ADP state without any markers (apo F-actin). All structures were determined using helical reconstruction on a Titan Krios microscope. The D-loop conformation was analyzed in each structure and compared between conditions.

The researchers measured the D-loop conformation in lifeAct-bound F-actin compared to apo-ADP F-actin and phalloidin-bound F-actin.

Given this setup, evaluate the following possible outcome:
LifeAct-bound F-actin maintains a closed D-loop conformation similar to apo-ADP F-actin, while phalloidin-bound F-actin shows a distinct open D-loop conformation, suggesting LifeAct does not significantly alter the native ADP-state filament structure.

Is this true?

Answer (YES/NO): NO